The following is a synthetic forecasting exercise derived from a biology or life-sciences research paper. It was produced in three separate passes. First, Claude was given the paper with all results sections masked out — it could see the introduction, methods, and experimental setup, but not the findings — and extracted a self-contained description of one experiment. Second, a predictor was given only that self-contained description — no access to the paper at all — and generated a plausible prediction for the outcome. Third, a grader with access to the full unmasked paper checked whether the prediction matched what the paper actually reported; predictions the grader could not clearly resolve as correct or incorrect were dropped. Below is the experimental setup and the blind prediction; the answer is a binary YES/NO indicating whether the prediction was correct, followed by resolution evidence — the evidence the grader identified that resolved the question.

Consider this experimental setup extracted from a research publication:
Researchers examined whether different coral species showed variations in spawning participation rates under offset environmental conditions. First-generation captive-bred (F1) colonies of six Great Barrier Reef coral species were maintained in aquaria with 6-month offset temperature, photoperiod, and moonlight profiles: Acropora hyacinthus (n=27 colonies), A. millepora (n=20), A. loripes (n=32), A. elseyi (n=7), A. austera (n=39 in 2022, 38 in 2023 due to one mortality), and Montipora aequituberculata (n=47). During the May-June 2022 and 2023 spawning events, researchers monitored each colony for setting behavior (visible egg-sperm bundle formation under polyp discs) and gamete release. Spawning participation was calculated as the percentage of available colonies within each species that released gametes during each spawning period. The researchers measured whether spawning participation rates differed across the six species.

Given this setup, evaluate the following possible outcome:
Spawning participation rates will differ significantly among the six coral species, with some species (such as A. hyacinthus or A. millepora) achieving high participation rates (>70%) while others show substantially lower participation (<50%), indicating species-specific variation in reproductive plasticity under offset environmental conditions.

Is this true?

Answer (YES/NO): YES